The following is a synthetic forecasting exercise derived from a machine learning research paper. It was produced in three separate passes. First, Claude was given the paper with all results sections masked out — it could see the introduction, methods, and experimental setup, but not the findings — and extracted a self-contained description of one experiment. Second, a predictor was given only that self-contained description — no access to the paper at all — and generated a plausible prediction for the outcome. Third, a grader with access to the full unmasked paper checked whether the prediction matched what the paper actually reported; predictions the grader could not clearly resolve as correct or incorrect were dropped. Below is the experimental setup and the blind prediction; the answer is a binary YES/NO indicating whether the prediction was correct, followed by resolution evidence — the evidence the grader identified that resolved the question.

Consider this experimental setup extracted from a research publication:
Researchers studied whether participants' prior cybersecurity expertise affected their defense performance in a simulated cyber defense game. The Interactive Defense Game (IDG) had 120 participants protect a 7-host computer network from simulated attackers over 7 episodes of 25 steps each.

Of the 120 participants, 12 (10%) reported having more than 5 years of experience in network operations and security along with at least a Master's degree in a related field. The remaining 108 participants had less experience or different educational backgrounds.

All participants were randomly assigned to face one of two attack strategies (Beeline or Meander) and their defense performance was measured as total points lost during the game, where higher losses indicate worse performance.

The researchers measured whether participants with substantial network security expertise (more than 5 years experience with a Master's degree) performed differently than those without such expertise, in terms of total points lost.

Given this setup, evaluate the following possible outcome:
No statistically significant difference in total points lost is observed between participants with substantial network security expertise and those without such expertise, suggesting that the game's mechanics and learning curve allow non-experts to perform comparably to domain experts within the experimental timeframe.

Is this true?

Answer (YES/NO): NO